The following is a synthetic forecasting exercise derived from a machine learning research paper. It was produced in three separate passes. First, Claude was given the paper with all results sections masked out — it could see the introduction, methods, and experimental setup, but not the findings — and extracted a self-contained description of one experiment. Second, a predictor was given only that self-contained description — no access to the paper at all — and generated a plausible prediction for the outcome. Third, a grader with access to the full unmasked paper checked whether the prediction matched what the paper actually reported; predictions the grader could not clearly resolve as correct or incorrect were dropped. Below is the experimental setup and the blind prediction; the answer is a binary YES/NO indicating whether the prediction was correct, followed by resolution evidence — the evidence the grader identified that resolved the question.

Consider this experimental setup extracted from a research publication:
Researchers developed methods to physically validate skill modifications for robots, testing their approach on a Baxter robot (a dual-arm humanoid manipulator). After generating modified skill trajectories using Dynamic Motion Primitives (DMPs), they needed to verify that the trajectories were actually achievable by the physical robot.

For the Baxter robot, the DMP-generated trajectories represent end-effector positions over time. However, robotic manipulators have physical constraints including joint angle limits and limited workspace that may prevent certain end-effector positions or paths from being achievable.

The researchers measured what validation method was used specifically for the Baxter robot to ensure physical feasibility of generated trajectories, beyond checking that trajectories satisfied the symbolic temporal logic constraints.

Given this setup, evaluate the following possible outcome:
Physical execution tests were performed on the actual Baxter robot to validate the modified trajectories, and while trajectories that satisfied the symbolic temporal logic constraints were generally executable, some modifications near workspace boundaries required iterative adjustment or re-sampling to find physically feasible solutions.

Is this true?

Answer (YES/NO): NO